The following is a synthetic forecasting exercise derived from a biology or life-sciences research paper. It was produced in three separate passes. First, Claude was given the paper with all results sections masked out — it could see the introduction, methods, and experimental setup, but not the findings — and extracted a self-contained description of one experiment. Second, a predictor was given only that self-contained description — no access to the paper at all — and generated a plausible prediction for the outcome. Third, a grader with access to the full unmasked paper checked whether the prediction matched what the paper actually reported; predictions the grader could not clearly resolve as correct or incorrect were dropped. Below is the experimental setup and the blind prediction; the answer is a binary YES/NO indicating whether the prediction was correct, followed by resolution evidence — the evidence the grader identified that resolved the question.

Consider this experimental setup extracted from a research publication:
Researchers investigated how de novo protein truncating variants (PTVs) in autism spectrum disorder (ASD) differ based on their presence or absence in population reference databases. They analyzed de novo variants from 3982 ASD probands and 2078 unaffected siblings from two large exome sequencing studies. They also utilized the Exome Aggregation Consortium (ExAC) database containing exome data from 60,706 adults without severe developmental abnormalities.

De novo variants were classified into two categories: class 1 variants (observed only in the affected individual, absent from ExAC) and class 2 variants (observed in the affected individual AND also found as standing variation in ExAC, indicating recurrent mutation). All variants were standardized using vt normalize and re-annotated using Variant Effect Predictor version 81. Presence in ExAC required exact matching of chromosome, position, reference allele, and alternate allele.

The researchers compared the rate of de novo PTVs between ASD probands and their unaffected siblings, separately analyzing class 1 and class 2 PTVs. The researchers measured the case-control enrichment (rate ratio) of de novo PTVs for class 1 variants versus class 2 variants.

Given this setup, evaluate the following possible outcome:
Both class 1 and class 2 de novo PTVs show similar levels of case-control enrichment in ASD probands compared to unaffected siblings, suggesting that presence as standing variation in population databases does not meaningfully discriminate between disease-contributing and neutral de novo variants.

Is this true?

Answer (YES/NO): NO